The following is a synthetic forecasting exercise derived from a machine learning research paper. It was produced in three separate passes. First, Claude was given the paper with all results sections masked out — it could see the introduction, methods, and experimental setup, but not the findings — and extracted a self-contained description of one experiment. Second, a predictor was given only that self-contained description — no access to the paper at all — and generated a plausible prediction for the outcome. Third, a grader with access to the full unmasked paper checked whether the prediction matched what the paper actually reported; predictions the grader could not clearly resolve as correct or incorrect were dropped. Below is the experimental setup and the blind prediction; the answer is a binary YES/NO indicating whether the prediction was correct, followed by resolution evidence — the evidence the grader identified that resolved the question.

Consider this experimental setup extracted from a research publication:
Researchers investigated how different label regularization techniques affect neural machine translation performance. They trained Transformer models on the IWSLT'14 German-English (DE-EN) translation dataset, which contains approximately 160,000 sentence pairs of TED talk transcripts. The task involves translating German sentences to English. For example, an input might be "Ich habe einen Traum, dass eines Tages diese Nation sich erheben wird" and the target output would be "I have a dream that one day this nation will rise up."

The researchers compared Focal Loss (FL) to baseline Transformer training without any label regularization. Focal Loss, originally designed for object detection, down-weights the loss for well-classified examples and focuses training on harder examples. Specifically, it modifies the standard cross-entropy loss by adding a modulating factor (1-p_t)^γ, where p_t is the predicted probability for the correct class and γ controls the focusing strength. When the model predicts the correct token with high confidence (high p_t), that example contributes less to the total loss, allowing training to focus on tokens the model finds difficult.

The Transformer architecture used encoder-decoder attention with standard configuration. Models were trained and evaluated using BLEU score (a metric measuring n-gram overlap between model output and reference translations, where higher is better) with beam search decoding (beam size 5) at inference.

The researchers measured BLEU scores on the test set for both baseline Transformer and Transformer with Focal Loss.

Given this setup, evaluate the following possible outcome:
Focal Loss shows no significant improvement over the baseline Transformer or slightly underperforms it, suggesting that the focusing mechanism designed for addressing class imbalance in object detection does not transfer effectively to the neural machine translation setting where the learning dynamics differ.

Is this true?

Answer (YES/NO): NO